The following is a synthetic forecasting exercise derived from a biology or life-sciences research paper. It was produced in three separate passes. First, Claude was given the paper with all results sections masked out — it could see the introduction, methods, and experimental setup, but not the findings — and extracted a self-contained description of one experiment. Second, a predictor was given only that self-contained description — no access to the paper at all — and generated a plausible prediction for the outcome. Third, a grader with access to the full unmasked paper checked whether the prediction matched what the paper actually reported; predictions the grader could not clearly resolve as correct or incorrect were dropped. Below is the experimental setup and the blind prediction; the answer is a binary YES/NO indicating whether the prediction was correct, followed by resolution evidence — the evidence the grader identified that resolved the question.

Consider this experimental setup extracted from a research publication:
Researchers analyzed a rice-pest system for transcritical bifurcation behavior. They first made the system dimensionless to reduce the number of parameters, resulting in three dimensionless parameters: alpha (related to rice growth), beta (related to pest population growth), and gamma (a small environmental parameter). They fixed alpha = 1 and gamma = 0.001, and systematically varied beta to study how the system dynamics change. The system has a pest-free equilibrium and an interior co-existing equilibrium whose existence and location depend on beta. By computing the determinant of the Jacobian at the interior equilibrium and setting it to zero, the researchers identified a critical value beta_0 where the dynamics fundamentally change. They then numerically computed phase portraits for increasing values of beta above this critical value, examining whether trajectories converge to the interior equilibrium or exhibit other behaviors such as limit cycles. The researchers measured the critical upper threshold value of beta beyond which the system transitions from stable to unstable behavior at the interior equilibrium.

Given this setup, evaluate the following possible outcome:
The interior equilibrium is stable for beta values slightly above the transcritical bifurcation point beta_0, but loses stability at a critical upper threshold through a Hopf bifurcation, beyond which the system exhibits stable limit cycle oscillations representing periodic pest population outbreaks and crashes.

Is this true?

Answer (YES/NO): NO